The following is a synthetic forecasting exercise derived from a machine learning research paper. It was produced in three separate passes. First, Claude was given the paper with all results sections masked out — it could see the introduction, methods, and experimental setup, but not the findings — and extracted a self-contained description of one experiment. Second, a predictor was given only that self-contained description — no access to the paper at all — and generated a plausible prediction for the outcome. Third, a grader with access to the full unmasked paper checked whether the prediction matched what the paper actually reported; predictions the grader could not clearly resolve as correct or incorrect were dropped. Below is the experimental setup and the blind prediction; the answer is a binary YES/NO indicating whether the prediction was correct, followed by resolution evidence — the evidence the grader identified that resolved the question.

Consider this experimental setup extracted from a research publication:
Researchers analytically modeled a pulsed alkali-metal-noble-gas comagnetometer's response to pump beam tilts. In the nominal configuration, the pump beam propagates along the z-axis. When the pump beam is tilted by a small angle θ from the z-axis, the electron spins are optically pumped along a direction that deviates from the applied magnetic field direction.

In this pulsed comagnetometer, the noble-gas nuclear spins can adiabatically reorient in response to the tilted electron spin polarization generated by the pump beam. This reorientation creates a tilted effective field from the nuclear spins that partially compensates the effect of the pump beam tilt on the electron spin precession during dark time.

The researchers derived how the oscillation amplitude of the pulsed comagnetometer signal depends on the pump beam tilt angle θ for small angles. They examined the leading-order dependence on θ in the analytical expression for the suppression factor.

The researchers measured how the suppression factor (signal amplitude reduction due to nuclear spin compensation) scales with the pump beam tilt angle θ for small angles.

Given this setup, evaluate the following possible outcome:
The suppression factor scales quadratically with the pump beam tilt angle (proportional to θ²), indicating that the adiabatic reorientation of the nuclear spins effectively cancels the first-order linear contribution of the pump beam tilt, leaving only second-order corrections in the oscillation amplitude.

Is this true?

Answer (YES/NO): NO